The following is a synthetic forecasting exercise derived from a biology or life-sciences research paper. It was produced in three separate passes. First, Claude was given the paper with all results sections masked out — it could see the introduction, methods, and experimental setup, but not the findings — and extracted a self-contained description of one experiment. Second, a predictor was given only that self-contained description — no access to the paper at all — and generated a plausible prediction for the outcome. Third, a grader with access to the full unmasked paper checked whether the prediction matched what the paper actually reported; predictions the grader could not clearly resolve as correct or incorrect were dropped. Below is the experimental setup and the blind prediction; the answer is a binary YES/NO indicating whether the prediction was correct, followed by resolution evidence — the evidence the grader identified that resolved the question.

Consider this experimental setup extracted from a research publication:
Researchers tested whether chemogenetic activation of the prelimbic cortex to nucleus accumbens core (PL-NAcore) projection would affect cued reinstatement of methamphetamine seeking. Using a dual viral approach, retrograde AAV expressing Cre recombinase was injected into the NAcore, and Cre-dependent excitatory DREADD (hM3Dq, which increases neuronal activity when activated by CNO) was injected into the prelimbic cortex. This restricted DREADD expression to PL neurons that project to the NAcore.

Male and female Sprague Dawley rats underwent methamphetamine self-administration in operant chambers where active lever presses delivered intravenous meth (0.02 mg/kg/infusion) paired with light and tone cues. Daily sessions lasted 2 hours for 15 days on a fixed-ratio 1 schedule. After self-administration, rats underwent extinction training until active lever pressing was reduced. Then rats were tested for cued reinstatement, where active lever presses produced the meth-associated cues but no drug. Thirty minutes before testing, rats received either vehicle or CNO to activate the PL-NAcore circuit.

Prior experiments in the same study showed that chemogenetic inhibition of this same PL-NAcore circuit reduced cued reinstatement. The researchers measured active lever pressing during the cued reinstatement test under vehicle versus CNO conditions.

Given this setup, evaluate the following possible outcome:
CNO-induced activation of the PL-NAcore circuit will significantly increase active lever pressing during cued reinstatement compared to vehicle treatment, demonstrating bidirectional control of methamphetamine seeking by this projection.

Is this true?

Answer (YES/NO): NO